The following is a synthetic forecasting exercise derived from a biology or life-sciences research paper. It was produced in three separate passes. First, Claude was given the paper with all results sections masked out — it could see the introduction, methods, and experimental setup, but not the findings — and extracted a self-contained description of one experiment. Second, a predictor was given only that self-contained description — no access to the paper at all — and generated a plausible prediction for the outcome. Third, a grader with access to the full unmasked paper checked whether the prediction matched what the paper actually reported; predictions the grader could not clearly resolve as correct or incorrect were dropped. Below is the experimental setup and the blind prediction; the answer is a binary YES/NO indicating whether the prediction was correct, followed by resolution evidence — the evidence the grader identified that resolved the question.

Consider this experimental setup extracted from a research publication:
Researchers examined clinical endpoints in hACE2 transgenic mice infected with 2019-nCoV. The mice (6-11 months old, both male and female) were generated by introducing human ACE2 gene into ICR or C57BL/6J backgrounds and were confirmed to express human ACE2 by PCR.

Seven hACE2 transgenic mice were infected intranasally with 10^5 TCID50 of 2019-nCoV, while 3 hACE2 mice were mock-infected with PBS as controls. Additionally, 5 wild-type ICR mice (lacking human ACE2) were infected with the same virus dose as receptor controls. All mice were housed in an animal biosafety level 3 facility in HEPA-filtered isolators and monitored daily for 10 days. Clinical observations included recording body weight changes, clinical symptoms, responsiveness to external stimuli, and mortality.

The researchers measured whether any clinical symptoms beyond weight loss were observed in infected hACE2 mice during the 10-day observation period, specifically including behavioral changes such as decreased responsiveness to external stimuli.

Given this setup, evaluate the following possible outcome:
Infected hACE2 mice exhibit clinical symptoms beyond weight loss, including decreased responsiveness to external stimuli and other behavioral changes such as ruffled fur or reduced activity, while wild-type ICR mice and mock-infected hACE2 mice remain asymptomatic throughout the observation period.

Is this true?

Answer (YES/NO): NO